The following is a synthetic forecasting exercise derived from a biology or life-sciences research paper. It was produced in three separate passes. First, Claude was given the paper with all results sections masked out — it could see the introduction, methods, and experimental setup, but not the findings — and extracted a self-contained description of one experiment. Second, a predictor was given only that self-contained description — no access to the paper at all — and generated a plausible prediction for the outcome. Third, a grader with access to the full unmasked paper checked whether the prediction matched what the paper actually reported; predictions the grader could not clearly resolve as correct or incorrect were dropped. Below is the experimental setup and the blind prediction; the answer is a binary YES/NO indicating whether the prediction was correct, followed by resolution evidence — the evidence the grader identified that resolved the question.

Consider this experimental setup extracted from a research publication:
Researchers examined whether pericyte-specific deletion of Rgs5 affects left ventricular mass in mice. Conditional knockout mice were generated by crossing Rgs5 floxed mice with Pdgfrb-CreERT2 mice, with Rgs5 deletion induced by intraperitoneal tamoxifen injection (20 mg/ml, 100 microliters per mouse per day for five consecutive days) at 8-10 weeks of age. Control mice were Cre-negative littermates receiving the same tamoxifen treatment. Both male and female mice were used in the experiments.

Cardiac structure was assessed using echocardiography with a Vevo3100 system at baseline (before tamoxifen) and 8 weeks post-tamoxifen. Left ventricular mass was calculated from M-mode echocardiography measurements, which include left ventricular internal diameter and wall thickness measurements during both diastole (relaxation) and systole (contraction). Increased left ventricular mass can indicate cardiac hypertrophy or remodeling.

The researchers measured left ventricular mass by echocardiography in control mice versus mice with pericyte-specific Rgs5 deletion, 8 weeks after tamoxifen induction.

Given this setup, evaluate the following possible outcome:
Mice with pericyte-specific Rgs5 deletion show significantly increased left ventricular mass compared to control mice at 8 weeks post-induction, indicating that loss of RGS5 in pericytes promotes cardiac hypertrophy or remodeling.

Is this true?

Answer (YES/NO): YES